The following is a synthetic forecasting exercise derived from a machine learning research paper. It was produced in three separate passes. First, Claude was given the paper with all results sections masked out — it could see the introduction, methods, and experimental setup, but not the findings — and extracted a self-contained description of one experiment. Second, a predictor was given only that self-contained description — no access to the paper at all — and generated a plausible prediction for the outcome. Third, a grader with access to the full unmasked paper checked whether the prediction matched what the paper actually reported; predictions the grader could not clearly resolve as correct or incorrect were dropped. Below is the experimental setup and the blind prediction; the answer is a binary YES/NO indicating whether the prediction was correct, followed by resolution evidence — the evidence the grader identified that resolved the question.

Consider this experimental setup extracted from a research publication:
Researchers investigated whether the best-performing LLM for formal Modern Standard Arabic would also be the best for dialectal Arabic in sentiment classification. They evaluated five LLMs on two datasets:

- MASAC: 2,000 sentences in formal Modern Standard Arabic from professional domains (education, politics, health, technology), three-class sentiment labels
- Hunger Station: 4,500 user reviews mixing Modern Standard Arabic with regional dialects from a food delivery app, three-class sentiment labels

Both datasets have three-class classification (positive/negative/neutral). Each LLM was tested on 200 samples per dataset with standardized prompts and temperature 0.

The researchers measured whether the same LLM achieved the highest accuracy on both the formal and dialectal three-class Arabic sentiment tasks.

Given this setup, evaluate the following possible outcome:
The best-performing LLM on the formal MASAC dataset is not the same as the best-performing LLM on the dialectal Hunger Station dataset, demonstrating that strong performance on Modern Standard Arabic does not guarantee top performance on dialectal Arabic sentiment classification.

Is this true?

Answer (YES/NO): NO